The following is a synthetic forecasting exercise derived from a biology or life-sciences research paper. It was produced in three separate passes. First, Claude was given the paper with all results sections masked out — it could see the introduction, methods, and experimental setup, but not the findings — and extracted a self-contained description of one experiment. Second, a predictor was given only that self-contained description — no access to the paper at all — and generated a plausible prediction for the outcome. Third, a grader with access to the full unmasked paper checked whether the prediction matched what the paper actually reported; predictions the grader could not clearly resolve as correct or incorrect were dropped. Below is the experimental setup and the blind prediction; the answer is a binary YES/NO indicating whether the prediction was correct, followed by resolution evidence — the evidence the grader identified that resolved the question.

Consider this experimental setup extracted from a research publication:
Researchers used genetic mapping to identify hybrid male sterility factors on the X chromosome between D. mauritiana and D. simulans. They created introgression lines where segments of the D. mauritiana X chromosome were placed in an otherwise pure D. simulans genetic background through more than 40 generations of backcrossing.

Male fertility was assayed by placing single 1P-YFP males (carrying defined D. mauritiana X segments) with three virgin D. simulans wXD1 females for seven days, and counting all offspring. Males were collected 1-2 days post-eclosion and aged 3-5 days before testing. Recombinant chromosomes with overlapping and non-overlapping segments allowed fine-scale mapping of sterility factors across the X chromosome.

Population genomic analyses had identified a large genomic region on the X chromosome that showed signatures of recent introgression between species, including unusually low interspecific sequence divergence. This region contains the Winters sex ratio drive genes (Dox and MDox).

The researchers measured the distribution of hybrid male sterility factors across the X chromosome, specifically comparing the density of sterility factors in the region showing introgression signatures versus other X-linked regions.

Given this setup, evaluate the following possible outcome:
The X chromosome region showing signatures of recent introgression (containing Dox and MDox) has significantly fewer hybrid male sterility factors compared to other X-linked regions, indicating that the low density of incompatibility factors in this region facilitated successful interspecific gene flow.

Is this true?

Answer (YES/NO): YES